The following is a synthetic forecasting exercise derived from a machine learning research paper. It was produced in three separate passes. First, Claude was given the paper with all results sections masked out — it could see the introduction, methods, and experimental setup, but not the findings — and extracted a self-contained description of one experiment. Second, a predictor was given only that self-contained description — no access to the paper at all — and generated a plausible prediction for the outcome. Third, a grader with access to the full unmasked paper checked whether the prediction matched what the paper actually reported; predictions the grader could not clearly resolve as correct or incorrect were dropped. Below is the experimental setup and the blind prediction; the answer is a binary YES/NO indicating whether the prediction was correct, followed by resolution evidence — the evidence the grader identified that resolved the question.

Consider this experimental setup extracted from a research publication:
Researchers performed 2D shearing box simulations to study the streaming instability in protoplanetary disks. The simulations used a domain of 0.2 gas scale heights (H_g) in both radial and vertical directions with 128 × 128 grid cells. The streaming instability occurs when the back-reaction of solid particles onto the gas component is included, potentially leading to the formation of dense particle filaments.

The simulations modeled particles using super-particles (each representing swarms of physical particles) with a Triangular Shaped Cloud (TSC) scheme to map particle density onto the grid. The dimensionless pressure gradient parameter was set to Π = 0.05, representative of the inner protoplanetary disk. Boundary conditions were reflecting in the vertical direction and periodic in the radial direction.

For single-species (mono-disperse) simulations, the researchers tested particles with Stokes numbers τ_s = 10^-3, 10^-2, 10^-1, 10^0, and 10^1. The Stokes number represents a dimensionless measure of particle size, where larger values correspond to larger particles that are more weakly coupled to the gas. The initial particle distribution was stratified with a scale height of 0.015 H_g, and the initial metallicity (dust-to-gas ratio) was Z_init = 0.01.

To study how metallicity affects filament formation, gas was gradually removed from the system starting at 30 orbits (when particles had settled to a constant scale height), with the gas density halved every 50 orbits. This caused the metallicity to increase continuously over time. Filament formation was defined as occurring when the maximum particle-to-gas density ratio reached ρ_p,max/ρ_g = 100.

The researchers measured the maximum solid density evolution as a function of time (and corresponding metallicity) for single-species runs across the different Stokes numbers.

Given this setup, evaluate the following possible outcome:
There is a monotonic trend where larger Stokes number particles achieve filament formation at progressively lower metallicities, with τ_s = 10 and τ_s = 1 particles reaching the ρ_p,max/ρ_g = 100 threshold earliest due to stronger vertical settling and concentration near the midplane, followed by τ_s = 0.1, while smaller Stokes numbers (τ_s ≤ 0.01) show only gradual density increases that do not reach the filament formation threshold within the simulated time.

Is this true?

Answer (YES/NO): NO